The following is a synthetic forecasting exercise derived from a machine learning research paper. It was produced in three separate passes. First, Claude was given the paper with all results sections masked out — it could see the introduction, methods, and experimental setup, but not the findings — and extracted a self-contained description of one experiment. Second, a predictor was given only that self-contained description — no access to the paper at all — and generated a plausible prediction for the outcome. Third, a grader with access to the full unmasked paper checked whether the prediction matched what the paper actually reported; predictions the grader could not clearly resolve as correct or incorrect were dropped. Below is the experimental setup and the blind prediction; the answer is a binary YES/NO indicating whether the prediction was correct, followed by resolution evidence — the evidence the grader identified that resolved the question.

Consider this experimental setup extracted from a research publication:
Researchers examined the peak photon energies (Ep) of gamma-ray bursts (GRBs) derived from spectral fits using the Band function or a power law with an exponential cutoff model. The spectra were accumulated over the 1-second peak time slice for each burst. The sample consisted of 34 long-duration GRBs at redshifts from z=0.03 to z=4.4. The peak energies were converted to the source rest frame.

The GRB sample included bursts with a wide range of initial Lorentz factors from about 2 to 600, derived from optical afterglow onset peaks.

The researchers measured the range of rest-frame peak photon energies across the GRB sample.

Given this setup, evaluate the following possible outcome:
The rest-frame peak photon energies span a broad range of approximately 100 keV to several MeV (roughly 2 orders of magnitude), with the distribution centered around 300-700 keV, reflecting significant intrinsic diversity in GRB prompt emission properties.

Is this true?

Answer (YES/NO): NO